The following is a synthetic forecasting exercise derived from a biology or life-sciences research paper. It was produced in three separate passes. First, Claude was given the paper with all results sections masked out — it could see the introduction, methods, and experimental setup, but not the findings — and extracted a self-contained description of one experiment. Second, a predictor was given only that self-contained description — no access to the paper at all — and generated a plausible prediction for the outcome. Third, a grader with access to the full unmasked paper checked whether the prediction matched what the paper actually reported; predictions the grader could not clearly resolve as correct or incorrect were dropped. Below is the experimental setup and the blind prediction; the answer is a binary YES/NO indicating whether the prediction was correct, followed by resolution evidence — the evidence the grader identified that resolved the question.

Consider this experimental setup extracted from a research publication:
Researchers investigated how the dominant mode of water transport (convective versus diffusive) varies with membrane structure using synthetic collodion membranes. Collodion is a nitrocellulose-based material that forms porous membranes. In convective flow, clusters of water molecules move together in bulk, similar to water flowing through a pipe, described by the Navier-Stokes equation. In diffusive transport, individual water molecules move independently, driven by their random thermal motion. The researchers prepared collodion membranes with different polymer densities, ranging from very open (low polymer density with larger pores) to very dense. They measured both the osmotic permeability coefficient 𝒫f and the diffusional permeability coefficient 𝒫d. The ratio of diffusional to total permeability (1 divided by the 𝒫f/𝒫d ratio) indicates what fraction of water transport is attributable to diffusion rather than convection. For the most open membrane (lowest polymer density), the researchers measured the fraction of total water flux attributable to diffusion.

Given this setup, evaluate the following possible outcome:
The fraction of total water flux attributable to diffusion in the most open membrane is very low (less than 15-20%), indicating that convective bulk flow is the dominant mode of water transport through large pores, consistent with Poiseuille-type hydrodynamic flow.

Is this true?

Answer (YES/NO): YES